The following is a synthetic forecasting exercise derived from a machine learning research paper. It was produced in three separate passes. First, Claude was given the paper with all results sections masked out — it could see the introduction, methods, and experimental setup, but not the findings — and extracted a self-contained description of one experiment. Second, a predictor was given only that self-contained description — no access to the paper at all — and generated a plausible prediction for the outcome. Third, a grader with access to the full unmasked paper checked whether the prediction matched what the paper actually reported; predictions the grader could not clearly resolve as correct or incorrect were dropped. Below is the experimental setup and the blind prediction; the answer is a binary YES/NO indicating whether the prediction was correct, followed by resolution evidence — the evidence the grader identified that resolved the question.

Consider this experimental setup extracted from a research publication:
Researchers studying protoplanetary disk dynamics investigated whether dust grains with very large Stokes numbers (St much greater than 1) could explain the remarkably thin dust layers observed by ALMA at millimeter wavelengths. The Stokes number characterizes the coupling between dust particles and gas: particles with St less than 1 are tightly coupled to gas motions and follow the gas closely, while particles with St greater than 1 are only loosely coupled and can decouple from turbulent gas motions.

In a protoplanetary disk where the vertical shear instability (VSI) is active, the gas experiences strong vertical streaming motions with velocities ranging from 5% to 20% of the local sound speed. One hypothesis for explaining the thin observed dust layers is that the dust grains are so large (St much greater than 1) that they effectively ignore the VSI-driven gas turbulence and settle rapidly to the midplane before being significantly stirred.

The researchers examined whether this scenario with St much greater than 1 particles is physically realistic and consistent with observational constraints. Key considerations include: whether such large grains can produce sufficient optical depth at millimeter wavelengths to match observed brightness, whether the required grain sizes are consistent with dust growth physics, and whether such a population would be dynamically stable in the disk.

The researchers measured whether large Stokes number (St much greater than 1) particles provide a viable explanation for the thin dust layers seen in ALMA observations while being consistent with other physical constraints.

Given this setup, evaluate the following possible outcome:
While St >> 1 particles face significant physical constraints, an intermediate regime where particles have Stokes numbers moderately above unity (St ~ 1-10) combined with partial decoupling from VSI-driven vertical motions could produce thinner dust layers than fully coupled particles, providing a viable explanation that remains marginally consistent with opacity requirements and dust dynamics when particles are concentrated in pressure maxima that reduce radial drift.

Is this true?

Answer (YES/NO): NO